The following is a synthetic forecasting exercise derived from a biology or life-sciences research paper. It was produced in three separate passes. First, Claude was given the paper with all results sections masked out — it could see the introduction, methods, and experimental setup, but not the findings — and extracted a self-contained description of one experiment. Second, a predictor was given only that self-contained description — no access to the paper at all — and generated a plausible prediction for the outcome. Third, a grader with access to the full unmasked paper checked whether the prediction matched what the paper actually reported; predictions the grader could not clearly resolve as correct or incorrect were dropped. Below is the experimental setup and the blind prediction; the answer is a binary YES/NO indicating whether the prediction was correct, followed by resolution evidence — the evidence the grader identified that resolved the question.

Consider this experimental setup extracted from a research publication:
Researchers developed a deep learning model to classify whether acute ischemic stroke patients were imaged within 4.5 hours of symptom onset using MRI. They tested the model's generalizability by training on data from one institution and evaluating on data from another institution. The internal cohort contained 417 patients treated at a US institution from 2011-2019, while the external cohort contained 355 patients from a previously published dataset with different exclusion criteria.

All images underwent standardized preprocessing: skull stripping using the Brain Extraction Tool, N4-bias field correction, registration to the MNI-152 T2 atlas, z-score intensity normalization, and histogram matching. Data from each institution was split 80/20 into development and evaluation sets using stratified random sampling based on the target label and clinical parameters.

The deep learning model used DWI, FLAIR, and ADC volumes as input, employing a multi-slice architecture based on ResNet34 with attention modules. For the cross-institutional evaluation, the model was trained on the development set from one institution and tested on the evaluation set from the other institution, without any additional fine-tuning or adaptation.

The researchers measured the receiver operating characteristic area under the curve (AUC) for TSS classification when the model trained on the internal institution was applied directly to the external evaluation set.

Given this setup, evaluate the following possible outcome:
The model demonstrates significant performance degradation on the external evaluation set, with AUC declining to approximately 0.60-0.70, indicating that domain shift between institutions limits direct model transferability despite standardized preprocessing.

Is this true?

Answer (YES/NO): NO